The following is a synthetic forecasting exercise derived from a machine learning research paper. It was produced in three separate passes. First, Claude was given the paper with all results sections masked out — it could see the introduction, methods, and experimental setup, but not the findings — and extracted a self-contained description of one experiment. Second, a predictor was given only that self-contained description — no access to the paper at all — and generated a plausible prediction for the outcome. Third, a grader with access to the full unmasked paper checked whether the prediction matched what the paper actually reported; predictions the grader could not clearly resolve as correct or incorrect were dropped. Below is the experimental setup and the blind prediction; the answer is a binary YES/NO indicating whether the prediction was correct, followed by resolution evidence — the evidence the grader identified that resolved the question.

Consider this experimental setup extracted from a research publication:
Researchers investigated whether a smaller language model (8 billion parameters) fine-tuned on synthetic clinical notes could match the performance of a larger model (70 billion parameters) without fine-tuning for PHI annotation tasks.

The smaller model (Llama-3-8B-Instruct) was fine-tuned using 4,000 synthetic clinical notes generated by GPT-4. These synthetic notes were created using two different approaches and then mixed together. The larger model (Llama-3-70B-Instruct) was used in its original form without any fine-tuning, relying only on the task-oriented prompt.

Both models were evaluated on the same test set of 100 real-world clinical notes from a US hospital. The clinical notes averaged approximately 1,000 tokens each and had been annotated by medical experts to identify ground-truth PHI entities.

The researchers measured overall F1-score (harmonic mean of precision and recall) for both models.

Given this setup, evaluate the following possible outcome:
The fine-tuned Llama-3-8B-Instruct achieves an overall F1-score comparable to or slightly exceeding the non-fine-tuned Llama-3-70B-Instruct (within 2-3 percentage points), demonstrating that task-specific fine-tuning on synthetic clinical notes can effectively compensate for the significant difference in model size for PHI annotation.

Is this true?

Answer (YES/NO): NO